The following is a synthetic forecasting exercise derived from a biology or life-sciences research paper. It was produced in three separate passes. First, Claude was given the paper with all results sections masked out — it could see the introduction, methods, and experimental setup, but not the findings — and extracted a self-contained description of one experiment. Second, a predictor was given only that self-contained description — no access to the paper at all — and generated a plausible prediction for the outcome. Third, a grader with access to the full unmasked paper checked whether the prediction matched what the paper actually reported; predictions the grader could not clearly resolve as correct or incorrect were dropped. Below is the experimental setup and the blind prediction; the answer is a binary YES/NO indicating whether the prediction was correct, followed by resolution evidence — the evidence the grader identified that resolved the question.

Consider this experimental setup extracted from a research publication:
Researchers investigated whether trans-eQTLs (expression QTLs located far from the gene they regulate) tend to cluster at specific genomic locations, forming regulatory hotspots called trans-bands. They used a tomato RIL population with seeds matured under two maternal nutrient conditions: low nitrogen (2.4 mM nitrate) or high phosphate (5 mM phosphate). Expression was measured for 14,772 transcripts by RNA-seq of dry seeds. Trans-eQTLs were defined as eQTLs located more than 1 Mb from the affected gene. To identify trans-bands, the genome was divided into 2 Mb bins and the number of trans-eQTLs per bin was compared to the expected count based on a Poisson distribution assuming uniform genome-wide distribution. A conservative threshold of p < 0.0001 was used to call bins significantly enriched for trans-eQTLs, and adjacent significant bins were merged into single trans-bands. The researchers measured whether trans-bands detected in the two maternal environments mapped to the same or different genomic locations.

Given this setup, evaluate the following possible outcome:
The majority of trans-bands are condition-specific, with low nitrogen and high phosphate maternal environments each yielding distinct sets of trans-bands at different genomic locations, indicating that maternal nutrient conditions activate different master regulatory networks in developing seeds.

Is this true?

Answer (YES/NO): YES